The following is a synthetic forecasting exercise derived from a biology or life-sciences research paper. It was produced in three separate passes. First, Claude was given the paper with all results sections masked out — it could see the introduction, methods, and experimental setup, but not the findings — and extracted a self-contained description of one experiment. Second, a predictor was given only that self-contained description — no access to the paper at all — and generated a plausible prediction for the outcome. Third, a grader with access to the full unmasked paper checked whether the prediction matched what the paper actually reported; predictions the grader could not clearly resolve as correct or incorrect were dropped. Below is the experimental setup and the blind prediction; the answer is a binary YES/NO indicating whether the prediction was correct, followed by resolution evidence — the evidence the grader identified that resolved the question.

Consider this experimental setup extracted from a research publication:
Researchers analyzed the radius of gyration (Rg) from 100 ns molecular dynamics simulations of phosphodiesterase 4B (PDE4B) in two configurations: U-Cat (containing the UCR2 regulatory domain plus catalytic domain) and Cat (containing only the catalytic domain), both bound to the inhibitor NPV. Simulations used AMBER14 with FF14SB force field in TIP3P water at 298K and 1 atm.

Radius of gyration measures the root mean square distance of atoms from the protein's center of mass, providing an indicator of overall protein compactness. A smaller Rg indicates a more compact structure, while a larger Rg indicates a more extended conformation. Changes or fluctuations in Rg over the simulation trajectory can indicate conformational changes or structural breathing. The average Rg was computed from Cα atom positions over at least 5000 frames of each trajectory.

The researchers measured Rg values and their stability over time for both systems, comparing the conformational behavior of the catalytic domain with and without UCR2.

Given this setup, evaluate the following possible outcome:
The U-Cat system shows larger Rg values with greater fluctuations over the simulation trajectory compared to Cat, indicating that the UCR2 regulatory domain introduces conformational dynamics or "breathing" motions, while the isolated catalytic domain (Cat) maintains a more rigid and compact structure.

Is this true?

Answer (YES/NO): NO